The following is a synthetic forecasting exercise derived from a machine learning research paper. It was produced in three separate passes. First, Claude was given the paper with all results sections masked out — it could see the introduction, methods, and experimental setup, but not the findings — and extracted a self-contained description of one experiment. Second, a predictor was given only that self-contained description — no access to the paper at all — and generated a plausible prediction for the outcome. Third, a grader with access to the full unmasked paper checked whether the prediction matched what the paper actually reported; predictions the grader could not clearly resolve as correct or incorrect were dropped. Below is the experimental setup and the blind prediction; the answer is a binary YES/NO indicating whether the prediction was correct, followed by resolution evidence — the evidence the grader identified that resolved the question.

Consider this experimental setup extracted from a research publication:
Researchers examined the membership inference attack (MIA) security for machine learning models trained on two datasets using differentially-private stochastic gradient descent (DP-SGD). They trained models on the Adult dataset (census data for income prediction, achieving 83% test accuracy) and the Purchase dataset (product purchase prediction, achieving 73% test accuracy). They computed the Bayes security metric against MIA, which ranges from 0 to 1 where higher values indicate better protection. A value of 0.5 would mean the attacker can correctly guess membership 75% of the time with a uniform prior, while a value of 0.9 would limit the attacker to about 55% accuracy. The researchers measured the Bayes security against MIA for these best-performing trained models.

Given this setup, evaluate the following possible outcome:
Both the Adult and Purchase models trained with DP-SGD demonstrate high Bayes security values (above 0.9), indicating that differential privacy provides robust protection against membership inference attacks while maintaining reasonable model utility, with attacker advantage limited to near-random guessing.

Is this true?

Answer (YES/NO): NO